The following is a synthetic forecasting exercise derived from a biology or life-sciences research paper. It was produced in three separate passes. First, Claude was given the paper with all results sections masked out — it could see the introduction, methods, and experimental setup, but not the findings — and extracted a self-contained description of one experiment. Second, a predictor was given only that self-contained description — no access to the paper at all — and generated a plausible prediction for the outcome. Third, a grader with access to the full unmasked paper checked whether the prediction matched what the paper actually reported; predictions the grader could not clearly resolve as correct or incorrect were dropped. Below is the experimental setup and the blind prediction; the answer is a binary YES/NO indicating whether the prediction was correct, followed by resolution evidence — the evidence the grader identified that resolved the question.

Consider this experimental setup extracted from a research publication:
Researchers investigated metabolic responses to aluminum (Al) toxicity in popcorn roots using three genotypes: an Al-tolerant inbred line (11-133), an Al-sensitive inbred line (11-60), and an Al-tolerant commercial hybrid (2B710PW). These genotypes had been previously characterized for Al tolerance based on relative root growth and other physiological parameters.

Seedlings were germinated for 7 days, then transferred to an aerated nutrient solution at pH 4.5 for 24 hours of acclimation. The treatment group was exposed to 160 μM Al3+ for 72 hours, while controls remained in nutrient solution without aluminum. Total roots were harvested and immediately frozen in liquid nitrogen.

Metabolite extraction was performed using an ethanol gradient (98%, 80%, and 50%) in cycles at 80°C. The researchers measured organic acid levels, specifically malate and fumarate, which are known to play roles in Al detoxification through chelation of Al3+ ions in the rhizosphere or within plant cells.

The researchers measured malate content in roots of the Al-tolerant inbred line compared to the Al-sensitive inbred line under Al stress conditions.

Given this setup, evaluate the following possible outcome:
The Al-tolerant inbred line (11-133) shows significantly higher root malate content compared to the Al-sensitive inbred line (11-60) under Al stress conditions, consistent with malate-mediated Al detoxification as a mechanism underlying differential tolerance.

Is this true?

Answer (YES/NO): NO